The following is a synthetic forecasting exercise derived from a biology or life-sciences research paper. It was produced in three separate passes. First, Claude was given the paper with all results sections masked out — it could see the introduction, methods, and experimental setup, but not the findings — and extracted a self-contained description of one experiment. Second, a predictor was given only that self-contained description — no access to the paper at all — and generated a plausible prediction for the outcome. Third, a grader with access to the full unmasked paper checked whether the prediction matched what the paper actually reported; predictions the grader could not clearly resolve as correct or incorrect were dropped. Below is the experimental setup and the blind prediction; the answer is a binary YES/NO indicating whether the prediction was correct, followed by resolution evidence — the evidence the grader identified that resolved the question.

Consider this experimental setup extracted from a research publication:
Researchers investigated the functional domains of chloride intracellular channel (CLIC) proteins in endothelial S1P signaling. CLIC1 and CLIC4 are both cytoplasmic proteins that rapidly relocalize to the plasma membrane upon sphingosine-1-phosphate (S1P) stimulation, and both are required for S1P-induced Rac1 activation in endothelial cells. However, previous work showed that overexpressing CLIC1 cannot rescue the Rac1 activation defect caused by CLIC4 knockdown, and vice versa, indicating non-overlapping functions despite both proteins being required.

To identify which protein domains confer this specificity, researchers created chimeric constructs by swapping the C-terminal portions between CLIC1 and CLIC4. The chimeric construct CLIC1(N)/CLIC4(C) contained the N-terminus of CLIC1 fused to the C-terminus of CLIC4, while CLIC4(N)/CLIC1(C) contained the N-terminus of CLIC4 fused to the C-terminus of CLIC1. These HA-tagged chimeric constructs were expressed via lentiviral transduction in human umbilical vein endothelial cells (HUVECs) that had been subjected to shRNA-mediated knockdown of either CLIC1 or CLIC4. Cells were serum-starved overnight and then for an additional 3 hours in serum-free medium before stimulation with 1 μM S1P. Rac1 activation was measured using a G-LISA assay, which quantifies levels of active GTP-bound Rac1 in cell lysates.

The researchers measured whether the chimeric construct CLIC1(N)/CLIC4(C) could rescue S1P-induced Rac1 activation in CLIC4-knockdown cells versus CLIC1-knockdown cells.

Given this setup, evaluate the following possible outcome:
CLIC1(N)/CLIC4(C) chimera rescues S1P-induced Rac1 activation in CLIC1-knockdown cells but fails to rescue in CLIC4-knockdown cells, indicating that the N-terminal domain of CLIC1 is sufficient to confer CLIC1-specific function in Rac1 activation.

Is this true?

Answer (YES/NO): NO